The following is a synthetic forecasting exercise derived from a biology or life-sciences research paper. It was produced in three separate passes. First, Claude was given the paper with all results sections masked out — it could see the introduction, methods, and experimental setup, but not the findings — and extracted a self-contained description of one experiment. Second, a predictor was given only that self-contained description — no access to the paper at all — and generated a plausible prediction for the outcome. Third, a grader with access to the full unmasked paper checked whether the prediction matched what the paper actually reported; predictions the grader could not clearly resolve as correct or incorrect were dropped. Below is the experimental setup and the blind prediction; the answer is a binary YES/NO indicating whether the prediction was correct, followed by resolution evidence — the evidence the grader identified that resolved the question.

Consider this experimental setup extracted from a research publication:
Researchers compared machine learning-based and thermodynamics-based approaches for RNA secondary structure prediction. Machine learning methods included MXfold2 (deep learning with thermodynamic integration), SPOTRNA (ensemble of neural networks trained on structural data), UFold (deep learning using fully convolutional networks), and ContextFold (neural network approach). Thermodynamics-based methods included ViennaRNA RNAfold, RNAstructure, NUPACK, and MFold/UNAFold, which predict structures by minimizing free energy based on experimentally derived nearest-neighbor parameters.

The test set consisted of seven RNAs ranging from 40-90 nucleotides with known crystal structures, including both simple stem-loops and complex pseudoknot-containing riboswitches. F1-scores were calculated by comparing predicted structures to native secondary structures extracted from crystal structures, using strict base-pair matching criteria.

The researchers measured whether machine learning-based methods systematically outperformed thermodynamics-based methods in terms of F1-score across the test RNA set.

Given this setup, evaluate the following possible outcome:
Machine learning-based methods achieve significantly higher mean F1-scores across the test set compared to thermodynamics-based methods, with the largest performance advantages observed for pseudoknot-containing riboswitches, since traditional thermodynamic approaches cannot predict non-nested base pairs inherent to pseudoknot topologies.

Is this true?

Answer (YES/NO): NO